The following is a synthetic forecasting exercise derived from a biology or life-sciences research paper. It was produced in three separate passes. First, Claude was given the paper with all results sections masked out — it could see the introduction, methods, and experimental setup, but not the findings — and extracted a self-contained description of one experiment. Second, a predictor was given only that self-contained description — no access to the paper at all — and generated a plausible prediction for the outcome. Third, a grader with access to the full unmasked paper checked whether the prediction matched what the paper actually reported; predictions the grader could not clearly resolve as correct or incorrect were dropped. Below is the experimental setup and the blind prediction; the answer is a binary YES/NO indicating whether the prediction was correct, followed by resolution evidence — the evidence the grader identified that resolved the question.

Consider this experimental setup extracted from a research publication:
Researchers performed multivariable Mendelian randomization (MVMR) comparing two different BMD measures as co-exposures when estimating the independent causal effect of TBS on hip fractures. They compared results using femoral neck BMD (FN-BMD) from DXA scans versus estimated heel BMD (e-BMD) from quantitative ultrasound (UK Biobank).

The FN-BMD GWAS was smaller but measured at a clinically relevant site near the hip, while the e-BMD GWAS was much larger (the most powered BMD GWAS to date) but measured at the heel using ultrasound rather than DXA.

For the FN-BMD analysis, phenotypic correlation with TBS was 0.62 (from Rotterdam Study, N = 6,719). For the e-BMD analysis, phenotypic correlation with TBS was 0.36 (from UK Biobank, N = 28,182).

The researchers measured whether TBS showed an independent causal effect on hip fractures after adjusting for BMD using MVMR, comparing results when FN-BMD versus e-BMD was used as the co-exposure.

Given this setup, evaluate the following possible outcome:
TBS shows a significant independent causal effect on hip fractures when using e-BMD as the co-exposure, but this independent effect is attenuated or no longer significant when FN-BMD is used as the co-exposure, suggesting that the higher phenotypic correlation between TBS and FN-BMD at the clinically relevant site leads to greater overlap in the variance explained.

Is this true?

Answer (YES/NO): YES